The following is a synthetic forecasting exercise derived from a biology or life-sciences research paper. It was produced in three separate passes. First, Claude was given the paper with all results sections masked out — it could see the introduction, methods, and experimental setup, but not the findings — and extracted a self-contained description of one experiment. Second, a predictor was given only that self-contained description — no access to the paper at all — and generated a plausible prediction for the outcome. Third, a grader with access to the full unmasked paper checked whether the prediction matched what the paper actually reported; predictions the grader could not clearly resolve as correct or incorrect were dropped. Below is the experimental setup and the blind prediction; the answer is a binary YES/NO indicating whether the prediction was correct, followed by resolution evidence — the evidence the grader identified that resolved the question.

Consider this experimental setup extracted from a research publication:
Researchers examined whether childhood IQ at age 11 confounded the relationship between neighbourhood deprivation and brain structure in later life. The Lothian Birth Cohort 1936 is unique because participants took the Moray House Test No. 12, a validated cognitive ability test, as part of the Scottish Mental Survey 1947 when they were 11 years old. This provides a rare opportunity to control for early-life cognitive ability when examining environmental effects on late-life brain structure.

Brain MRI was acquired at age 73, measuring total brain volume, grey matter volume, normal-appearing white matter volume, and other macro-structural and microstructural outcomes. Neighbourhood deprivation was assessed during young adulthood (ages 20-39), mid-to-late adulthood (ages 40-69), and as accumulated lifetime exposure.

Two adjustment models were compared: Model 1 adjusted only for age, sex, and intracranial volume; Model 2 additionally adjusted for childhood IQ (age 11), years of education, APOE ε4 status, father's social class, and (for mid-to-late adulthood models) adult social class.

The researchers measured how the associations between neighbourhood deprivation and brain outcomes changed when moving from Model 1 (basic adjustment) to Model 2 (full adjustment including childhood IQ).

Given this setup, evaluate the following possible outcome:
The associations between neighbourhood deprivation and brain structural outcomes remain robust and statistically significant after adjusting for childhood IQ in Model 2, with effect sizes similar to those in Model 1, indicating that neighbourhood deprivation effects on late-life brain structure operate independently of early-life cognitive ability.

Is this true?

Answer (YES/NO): YES